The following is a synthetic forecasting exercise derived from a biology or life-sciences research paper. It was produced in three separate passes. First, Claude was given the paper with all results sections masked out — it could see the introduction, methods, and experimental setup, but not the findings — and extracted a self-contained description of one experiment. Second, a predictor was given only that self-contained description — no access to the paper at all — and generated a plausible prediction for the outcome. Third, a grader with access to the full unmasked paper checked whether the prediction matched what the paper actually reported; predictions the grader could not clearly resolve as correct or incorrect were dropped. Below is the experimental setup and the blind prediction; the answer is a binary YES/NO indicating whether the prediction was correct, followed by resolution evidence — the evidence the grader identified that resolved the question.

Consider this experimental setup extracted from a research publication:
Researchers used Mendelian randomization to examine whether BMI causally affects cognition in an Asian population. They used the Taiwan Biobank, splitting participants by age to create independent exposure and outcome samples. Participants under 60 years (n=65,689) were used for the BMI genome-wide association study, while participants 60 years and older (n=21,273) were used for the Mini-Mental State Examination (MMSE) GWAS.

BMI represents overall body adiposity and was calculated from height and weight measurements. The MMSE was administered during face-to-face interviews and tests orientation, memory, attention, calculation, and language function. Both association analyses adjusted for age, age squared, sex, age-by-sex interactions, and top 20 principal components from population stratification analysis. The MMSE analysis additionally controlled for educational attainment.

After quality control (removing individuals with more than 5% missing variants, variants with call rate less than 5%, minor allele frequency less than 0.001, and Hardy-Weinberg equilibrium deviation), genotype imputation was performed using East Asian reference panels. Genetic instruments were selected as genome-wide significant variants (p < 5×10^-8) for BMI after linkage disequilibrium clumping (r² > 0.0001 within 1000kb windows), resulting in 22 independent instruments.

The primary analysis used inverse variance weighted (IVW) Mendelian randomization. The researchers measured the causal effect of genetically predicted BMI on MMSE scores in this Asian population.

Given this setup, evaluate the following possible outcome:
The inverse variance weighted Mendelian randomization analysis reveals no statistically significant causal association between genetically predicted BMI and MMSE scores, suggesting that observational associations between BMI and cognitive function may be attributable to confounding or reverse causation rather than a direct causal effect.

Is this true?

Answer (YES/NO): YES